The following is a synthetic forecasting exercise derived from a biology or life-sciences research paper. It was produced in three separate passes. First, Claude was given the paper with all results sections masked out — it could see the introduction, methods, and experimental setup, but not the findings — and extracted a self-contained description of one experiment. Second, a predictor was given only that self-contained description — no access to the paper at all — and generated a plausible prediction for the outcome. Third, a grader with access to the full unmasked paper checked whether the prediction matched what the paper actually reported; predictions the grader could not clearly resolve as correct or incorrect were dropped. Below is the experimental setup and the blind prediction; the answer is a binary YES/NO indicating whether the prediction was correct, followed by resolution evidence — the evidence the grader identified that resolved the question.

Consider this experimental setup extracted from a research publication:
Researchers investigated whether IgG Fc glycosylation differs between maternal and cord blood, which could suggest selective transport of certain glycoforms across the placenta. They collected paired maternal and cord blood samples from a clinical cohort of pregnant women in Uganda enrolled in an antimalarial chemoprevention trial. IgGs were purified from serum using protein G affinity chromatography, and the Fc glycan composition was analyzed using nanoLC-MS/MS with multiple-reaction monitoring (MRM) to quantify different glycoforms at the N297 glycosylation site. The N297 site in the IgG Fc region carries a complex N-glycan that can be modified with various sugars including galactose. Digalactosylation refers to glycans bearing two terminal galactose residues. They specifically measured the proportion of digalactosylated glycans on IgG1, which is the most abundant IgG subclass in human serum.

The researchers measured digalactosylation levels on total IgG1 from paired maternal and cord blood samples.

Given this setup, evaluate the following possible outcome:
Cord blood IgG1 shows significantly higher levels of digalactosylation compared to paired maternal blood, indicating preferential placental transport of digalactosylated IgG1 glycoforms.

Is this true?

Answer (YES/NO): NO